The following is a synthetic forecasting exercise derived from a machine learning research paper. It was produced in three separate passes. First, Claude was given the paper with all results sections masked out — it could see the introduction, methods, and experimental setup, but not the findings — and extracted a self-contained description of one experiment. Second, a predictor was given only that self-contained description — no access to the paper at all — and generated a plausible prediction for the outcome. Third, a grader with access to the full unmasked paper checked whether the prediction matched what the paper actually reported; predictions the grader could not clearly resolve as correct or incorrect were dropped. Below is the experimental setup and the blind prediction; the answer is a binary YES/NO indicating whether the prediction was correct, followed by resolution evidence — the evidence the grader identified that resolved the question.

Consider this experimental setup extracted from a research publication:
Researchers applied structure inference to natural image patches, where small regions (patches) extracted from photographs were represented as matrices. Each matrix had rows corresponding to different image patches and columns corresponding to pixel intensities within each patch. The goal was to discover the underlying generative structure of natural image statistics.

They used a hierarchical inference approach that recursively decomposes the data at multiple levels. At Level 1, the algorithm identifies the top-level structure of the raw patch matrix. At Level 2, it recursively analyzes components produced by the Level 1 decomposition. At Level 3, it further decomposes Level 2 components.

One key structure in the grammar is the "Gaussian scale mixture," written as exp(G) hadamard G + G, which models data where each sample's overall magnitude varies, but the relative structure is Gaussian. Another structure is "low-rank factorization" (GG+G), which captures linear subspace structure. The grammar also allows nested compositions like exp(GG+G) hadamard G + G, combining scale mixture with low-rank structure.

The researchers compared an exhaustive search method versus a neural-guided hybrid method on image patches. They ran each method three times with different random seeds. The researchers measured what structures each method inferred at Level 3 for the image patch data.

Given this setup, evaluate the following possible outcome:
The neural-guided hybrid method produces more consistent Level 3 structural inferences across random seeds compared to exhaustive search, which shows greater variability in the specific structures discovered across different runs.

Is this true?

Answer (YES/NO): YES